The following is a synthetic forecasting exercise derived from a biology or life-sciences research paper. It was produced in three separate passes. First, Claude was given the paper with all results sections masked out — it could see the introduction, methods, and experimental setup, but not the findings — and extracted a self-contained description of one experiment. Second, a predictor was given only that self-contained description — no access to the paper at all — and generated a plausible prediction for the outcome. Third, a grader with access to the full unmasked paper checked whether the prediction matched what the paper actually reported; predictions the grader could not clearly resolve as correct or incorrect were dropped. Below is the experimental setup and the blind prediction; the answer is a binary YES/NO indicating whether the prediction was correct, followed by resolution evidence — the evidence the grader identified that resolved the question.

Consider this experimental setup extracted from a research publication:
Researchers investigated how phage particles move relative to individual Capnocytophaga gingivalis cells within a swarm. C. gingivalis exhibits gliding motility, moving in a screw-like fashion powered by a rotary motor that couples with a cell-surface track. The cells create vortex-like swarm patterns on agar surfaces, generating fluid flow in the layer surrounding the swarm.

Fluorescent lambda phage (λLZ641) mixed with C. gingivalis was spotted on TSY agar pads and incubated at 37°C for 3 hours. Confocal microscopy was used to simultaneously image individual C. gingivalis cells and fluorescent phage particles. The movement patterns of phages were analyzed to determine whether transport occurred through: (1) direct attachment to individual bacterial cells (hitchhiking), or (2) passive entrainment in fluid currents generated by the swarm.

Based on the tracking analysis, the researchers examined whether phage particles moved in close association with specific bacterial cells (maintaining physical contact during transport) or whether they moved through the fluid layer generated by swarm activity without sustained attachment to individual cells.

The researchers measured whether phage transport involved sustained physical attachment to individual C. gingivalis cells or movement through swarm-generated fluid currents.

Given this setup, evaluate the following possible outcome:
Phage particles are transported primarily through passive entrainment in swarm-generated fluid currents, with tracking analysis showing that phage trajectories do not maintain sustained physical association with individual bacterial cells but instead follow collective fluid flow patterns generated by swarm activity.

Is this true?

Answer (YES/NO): YES